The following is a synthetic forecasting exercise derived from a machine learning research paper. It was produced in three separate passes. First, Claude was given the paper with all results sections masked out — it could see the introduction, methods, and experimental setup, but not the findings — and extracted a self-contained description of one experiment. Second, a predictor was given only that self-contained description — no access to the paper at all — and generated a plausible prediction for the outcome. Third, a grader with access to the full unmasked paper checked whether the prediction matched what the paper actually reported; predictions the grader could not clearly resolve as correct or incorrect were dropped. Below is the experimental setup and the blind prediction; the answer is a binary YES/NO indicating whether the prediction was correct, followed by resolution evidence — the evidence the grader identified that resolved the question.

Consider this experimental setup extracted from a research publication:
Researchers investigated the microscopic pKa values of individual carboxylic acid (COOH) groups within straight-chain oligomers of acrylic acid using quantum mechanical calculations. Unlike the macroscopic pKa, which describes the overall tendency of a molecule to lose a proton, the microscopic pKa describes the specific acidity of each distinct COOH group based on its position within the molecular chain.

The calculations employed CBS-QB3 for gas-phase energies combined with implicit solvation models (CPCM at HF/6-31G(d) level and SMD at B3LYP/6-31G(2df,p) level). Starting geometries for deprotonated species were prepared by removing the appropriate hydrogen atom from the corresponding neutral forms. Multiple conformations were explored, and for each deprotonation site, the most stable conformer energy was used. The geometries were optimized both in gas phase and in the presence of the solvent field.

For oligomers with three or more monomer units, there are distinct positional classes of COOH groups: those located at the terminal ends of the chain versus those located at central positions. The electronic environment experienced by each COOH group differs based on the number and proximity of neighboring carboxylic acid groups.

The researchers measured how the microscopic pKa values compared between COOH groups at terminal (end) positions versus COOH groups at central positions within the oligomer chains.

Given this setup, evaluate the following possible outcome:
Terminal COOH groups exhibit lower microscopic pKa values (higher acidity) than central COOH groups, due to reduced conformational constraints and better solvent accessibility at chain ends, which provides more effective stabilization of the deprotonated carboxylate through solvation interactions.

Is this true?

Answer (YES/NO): NO